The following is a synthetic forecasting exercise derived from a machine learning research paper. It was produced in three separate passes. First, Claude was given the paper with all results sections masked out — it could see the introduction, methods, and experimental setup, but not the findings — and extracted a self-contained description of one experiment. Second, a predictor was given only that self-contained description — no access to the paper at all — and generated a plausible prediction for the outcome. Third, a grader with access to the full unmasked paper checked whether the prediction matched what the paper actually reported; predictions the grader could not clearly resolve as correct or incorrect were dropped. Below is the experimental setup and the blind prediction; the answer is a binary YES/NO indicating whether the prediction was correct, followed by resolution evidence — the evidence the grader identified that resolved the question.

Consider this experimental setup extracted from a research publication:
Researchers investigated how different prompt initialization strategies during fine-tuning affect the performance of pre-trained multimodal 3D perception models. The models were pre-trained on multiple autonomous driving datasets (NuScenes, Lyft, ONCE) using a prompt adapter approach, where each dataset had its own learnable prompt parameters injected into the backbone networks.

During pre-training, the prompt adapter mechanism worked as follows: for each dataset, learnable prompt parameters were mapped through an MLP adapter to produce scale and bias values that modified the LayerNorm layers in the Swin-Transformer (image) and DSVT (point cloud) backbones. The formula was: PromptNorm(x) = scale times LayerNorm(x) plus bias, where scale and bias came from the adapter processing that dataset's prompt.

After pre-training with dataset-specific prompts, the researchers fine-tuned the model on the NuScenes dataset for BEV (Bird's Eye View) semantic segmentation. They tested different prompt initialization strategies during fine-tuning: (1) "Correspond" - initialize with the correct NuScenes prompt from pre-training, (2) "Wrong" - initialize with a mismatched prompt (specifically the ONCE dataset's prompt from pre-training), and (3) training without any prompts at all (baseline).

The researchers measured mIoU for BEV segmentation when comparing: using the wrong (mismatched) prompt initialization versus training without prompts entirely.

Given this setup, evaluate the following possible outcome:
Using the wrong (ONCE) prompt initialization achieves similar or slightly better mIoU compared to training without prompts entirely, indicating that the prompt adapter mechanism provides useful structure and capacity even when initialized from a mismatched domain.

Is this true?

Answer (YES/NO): NO